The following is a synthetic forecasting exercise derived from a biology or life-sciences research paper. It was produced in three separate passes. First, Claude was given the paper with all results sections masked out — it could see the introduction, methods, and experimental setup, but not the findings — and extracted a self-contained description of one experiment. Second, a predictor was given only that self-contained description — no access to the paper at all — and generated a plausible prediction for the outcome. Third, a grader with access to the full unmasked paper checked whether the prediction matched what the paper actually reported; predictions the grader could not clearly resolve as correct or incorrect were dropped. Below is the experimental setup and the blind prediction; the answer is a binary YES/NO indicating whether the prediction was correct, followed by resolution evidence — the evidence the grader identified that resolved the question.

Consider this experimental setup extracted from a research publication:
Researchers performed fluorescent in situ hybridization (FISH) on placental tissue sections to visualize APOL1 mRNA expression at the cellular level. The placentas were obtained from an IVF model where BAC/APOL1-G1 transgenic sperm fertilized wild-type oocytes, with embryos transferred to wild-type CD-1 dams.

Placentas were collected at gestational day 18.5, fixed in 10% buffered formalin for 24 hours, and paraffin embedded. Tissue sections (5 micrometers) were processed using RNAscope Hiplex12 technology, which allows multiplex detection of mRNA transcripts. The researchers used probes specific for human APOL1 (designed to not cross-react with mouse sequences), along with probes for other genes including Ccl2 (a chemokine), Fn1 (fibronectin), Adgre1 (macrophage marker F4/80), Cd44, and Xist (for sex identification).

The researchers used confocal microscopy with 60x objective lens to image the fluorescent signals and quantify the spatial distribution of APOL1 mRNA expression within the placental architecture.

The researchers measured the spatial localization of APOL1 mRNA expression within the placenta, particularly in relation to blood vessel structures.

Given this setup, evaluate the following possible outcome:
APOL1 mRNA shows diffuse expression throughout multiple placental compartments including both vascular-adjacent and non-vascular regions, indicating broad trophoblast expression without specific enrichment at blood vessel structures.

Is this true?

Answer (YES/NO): NO